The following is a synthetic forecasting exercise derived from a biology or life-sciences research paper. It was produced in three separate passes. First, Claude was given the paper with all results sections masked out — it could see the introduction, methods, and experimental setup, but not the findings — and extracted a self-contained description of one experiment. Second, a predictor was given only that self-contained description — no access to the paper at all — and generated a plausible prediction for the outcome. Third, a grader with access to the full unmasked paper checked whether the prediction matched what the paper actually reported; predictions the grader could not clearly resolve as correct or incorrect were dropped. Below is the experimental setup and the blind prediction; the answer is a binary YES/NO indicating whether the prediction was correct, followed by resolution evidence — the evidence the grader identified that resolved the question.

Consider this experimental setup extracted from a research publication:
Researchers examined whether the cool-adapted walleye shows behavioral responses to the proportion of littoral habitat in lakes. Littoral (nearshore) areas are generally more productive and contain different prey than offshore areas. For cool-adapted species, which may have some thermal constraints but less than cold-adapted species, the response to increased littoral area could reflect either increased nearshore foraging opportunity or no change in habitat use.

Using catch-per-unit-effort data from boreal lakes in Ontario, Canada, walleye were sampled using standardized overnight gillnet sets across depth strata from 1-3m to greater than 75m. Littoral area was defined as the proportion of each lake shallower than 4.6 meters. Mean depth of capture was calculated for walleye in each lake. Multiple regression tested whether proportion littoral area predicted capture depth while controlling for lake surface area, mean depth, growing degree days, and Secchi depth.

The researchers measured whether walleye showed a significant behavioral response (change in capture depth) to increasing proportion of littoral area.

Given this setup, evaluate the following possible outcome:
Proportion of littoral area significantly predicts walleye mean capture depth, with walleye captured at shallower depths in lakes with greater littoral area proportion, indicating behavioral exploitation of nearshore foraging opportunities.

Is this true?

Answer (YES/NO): YES